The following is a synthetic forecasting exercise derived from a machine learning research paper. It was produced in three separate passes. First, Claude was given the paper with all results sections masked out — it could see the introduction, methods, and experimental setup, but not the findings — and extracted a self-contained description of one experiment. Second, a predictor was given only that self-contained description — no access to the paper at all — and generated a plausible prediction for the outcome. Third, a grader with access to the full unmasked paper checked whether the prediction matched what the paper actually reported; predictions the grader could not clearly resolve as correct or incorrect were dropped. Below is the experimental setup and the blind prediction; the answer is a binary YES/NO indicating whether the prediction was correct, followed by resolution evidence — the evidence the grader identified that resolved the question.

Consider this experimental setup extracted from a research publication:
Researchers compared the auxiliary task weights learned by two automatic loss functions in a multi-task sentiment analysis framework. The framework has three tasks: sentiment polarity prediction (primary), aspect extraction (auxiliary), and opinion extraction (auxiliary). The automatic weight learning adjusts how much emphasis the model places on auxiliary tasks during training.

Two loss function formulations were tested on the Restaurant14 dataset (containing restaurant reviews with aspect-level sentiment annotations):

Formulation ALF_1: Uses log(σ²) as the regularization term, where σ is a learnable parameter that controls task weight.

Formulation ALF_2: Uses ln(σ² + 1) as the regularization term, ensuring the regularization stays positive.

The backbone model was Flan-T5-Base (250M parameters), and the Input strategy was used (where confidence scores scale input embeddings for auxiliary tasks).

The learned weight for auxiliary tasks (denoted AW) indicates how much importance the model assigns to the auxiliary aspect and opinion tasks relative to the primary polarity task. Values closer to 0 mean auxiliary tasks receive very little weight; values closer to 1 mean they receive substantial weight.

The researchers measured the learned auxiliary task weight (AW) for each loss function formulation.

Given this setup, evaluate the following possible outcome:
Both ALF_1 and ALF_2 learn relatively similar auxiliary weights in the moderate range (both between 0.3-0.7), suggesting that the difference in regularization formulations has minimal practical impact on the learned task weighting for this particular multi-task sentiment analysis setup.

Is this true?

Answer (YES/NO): NO